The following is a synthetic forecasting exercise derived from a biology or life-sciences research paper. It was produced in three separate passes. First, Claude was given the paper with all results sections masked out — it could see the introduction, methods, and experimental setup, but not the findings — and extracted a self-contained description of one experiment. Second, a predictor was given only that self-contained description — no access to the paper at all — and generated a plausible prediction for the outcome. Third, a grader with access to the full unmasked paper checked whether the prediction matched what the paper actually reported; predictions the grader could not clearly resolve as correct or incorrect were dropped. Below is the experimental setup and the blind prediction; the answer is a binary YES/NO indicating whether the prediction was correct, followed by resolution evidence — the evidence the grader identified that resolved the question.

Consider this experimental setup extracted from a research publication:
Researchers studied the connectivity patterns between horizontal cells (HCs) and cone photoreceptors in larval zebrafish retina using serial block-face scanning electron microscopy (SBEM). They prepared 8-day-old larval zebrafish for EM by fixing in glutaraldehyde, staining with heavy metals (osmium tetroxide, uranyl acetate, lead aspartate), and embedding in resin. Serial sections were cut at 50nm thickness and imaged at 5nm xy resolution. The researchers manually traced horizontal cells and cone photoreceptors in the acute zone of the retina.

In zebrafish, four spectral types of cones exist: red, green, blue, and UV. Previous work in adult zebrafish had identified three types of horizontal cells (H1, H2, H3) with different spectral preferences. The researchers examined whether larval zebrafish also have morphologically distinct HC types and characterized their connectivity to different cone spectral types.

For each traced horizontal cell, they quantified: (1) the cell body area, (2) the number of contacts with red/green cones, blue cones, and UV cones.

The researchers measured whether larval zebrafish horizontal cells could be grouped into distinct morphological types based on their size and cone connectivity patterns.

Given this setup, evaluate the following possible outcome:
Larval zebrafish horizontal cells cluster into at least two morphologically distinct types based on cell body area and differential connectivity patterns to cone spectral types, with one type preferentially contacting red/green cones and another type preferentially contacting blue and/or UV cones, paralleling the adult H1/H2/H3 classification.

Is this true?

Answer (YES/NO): YES